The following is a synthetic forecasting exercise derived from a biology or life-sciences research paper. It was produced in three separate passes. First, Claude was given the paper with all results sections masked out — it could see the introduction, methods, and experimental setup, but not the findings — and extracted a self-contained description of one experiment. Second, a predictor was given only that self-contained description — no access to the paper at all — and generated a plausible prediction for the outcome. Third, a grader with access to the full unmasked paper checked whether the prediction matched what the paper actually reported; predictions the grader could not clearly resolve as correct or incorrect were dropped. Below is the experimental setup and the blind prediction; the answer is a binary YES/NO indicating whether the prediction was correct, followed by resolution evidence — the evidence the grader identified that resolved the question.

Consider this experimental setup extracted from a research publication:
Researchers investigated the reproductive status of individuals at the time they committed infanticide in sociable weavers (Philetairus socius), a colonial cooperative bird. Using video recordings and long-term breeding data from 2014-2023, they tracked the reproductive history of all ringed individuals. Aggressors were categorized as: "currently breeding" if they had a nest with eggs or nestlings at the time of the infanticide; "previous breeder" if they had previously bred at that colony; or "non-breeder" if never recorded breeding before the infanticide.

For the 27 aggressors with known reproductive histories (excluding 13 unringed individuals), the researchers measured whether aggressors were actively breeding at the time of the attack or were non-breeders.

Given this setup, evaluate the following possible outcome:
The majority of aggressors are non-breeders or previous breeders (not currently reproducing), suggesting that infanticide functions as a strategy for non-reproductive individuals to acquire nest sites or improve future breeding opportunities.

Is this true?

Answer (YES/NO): NO